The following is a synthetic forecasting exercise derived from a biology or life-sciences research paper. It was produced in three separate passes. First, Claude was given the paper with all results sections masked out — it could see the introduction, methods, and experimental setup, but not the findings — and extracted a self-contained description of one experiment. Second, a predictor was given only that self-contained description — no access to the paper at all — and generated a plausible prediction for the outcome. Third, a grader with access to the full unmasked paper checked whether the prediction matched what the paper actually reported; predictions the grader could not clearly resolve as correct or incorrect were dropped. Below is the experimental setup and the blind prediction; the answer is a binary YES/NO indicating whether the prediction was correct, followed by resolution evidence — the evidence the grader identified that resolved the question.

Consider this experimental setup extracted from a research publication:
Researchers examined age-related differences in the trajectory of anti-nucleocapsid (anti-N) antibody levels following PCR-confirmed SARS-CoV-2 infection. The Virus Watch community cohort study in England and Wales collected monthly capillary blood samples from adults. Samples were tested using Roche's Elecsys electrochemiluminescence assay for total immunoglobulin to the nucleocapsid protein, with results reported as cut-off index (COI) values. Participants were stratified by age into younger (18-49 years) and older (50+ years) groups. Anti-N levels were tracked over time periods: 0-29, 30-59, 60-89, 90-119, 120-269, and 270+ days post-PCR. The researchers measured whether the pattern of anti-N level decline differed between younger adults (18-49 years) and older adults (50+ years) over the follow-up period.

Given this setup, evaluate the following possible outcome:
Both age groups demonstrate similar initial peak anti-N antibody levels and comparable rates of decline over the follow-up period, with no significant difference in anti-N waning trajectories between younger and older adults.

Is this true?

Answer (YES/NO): NO